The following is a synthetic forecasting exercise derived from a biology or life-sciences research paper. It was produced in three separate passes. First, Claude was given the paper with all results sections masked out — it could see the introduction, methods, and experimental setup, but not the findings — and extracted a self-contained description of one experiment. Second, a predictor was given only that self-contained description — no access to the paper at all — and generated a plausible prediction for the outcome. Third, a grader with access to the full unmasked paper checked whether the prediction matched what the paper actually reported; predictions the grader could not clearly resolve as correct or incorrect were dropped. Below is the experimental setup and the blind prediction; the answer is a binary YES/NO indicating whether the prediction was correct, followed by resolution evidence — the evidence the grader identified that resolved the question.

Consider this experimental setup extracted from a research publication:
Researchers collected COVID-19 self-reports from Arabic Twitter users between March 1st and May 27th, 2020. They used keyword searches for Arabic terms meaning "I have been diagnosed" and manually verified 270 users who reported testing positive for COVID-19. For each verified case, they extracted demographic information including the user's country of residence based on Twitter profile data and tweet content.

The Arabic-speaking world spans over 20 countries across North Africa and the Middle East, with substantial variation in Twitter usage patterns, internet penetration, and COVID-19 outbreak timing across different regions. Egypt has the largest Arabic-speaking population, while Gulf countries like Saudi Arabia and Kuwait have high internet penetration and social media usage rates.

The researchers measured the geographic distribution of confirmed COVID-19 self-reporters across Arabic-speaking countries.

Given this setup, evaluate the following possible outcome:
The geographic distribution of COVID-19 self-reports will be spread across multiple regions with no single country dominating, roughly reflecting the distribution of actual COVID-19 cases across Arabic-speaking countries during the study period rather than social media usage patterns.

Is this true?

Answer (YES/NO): NO